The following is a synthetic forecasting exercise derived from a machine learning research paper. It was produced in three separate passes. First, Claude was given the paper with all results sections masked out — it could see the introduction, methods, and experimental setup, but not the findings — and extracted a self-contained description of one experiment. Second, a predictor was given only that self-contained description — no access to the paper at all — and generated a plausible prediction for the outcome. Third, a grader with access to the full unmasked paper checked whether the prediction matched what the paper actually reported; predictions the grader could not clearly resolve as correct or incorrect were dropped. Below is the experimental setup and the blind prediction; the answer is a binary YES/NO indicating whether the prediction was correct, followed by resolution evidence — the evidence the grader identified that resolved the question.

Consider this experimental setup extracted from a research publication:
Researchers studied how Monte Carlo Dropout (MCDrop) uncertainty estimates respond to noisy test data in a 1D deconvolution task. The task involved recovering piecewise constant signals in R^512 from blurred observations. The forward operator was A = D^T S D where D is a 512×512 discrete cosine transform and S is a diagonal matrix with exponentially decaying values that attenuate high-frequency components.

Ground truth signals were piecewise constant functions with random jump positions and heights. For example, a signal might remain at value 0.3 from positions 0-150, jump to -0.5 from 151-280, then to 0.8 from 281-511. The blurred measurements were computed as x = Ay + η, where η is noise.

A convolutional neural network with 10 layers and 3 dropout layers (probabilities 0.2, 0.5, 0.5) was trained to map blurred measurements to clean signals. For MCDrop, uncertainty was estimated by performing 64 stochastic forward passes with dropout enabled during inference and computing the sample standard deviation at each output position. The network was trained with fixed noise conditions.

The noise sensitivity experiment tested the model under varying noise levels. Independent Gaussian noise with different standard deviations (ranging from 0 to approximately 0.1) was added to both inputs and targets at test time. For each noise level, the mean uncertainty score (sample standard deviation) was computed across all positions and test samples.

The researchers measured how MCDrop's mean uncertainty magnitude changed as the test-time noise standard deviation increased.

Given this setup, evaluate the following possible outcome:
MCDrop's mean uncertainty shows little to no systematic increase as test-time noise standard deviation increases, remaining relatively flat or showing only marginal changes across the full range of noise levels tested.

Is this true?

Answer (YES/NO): YES